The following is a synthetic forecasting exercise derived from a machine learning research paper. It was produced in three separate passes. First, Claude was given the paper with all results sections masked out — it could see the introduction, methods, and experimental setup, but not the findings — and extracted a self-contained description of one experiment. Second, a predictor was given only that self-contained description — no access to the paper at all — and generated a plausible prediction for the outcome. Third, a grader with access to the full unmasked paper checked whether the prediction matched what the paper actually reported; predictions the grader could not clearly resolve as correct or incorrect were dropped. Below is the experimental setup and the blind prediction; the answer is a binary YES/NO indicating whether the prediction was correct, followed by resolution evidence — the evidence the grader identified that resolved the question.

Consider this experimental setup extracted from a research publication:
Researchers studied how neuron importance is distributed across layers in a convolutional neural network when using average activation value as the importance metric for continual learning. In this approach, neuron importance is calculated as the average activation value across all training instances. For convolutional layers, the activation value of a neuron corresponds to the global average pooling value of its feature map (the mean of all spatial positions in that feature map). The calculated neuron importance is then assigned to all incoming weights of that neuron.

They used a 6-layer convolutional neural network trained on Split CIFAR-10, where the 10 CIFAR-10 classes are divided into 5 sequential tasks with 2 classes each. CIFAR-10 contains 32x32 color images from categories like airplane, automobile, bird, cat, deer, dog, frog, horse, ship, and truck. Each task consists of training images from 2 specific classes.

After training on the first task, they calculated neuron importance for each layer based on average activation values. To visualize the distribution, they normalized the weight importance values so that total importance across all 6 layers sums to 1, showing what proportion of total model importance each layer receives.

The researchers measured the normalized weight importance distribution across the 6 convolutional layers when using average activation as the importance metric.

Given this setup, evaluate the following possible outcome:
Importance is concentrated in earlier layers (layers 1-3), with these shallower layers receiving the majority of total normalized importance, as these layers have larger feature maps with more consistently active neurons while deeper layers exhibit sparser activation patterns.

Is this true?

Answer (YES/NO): YES